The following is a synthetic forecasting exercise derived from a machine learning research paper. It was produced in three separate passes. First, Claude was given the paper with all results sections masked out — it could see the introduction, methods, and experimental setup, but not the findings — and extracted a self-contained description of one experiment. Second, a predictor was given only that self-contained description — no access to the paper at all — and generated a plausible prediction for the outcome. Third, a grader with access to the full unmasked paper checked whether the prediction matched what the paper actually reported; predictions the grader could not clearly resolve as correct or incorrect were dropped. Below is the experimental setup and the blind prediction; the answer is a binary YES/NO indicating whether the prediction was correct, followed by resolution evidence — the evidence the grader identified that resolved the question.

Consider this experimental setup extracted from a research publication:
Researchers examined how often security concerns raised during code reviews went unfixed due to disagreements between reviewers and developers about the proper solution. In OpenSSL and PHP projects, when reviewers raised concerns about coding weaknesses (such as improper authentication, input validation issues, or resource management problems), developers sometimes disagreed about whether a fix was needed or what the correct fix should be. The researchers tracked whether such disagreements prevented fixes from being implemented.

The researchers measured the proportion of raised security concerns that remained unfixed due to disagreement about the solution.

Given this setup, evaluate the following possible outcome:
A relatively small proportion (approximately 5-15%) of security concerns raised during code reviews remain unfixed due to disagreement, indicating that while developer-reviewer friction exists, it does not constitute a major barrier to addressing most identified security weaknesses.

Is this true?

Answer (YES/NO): NO